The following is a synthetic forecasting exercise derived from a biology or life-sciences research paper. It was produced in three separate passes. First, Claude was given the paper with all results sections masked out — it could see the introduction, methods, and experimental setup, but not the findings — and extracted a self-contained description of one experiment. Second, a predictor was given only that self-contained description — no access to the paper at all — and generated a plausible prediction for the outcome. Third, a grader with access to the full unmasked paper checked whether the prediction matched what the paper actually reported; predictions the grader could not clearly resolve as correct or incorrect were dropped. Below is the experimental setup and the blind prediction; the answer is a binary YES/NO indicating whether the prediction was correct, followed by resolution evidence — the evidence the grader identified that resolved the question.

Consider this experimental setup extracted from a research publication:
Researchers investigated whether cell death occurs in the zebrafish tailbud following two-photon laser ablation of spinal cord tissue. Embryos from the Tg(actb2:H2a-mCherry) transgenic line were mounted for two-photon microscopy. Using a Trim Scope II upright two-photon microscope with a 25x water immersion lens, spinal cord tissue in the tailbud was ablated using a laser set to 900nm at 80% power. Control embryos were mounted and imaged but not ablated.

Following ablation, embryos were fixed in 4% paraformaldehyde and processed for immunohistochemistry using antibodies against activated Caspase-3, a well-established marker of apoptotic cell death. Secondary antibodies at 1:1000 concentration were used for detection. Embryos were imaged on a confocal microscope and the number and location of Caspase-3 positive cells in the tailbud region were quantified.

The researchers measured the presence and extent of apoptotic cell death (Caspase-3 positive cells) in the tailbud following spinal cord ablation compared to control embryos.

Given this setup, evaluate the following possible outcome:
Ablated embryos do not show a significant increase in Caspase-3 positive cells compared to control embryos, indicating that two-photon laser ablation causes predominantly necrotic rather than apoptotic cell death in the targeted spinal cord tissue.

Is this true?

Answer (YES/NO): NO